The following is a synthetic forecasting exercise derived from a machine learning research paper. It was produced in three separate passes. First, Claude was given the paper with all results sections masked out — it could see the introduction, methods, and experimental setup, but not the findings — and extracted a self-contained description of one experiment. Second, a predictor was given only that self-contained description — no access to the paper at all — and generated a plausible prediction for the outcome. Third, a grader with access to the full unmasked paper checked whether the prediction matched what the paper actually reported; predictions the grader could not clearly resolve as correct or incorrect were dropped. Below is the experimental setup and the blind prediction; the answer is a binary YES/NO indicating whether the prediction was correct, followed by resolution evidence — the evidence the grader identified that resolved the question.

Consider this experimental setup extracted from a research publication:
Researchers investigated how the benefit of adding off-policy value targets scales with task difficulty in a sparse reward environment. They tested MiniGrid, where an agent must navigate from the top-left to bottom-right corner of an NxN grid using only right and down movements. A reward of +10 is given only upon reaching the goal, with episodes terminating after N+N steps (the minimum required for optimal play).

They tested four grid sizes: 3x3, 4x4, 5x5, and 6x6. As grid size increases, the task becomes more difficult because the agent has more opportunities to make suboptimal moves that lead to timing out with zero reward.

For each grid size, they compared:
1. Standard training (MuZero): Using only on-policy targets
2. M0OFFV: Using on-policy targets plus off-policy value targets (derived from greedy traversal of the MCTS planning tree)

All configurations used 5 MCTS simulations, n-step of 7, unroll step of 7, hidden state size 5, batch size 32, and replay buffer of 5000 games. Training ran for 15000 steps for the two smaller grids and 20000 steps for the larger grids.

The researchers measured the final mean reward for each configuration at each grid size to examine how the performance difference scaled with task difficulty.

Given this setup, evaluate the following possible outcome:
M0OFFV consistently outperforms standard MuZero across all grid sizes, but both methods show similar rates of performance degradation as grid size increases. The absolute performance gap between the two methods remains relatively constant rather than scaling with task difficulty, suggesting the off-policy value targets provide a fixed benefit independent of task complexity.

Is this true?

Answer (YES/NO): NO